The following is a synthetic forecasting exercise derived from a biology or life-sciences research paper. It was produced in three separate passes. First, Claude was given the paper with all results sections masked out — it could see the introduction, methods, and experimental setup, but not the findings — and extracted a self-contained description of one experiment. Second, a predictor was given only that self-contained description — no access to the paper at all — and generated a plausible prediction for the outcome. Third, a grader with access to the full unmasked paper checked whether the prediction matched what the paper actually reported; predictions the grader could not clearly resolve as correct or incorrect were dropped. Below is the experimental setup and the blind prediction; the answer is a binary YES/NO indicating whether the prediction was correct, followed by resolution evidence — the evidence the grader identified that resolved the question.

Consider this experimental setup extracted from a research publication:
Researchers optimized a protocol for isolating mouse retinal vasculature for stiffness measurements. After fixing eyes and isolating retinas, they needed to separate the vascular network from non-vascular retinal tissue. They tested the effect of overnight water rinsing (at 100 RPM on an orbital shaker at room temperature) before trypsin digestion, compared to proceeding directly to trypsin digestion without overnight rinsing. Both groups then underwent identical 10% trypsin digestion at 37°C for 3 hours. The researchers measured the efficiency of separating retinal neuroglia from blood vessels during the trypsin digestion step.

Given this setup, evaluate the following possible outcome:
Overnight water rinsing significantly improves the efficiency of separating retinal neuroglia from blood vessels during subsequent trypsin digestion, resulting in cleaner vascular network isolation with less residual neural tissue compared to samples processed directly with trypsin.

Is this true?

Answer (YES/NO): YES